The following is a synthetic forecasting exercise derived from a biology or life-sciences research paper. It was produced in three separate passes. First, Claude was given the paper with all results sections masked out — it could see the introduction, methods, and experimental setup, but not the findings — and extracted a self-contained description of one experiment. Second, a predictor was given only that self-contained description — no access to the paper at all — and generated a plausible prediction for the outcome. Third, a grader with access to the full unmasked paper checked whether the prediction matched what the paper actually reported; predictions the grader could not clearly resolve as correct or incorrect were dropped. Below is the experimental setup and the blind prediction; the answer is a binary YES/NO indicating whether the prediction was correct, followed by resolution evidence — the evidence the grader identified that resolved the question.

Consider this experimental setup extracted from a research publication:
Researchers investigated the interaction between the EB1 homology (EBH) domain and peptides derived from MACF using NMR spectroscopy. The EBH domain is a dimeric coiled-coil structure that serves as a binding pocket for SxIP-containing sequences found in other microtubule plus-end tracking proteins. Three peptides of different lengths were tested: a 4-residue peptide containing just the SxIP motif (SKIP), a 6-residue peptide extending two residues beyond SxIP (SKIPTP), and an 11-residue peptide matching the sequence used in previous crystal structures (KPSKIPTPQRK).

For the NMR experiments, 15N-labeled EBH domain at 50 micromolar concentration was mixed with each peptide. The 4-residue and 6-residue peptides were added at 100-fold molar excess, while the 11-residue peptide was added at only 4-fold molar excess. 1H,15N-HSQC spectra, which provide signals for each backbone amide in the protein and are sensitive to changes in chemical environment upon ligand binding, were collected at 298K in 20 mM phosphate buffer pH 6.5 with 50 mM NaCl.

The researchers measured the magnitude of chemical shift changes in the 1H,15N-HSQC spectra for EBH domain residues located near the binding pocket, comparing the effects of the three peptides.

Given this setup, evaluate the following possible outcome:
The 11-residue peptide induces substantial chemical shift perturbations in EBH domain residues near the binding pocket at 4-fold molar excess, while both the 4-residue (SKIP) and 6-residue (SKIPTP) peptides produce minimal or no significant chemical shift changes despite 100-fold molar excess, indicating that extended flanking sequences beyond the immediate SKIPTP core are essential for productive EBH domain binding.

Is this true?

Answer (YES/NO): NO